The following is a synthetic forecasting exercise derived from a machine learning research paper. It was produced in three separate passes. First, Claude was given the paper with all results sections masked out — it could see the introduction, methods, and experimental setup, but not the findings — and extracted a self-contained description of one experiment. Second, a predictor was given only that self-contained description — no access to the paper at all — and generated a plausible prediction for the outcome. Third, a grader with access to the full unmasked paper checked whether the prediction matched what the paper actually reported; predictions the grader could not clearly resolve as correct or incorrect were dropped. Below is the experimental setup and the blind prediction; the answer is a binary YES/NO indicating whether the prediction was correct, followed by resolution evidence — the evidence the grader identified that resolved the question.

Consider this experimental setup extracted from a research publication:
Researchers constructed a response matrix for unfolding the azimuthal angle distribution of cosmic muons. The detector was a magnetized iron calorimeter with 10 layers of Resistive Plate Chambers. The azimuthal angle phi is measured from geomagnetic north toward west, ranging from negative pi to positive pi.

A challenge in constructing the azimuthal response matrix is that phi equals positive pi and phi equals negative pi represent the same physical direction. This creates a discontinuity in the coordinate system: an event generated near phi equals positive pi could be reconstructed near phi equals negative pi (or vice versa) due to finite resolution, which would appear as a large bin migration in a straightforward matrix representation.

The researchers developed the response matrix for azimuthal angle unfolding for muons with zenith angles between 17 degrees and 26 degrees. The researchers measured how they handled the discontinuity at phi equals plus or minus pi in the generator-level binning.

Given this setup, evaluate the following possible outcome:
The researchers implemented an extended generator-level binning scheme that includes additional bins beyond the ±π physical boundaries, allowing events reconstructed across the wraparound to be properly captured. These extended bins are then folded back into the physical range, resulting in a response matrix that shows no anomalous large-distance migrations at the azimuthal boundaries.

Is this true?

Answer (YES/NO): NO